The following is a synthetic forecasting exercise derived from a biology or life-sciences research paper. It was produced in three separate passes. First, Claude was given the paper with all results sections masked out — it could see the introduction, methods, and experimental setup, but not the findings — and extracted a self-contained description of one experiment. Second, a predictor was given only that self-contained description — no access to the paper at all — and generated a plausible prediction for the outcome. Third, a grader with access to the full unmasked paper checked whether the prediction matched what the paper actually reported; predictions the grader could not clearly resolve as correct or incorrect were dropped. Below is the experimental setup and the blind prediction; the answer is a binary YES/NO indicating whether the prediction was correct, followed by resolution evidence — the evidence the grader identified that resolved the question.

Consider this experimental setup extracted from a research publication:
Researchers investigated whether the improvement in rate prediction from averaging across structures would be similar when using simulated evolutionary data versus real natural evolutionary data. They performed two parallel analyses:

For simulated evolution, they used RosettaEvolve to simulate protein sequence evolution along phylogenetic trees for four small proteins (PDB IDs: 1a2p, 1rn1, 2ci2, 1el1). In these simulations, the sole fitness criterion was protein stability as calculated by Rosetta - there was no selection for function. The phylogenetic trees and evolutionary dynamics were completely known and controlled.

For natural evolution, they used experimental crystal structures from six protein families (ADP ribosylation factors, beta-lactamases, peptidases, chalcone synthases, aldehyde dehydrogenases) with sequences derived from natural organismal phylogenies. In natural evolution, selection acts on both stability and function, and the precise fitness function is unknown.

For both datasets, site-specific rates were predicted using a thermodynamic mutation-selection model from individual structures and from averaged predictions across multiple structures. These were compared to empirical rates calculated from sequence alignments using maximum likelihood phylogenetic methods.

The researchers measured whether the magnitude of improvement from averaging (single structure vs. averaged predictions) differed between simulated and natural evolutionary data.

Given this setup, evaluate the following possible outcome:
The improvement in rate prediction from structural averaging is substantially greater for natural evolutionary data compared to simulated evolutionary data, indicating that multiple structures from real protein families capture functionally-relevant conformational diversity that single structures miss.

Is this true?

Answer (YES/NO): NO